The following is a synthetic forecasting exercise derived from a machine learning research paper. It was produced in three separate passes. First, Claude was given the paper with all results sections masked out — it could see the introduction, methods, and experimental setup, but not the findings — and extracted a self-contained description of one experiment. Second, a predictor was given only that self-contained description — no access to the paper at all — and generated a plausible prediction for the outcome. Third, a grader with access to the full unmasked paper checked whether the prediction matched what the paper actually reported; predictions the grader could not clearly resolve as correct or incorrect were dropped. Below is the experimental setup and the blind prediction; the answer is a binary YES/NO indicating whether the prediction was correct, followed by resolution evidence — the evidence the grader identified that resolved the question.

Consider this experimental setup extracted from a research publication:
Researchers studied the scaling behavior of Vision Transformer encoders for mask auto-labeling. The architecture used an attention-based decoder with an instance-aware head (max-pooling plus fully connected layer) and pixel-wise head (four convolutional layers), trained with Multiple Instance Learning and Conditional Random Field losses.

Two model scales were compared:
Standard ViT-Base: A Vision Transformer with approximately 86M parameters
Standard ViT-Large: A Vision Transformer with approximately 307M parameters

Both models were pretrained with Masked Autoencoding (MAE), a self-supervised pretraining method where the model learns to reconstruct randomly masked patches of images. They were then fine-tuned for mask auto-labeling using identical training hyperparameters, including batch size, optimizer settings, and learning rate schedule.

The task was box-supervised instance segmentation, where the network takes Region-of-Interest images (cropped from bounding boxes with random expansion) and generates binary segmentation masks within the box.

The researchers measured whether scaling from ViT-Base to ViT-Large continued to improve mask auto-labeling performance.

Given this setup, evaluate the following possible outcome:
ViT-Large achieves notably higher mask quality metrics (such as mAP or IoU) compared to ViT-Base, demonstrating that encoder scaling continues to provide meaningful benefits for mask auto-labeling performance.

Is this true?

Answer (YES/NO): NO